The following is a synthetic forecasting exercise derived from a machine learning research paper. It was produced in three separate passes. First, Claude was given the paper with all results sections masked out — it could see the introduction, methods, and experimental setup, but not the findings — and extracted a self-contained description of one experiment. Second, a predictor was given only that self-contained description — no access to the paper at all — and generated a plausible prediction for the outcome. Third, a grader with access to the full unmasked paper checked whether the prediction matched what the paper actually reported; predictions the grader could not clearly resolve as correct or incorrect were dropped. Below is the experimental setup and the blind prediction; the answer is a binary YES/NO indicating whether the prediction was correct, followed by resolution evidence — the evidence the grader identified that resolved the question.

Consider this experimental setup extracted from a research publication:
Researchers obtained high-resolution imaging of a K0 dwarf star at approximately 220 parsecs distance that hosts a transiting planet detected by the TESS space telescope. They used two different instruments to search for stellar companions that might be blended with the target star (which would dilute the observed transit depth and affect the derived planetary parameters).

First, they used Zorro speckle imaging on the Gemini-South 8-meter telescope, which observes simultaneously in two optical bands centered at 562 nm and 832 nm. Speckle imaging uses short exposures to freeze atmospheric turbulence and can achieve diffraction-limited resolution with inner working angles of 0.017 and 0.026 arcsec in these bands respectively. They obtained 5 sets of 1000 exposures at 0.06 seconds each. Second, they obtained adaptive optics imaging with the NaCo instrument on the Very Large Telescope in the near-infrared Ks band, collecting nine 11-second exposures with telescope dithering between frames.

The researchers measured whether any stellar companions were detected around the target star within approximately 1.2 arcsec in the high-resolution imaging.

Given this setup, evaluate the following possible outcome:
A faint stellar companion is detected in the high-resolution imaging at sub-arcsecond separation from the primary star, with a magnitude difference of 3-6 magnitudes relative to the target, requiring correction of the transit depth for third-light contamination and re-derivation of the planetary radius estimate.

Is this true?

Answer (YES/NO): NO